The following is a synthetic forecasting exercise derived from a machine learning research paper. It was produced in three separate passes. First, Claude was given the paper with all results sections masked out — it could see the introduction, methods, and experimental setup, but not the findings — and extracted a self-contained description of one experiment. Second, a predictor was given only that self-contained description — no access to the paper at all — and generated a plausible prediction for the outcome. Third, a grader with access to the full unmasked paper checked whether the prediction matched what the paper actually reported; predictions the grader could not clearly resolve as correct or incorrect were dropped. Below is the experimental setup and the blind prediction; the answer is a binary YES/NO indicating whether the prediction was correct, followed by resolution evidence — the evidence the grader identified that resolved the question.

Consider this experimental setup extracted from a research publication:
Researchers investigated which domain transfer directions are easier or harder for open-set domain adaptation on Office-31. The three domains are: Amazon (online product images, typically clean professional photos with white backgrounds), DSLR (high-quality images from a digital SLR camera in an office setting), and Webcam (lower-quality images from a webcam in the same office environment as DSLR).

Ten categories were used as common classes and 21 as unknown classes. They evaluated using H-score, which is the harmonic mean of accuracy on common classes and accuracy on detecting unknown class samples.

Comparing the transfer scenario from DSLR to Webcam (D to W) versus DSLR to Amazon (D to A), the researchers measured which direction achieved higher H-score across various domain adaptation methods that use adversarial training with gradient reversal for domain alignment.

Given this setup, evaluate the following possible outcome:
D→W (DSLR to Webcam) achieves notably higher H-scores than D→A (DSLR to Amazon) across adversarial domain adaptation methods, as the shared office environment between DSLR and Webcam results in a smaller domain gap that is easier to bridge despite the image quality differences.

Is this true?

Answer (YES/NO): YES